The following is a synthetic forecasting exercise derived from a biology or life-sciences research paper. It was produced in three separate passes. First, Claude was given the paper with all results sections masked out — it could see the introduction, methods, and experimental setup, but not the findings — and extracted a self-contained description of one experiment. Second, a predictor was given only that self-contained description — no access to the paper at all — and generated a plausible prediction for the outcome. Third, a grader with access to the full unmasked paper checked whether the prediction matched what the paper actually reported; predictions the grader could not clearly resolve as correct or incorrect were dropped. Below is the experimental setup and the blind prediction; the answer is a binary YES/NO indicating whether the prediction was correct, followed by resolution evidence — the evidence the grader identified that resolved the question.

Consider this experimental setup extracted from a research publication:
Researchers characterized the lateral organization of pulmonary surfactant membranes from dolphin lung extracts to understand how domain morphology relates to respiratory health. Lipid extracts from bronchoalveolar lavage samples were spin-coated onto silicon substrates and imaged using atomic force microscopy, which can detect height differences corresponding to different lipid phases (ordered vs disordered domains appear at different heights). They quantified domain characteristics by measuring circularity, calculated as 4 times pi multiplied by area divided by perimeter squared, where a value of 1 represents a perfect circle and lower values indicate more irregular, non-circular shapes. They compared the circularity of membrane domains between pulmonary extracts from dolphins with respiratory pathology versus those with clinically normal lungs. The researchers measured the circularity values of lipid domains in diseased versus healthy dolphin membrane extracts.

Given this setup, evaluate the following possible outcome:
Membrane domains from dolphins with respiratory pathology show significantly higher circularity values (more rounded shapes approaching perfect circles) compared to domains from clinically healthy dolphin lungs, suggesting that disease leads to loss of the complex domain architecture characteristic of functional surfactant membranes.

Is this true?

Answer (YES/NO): NO